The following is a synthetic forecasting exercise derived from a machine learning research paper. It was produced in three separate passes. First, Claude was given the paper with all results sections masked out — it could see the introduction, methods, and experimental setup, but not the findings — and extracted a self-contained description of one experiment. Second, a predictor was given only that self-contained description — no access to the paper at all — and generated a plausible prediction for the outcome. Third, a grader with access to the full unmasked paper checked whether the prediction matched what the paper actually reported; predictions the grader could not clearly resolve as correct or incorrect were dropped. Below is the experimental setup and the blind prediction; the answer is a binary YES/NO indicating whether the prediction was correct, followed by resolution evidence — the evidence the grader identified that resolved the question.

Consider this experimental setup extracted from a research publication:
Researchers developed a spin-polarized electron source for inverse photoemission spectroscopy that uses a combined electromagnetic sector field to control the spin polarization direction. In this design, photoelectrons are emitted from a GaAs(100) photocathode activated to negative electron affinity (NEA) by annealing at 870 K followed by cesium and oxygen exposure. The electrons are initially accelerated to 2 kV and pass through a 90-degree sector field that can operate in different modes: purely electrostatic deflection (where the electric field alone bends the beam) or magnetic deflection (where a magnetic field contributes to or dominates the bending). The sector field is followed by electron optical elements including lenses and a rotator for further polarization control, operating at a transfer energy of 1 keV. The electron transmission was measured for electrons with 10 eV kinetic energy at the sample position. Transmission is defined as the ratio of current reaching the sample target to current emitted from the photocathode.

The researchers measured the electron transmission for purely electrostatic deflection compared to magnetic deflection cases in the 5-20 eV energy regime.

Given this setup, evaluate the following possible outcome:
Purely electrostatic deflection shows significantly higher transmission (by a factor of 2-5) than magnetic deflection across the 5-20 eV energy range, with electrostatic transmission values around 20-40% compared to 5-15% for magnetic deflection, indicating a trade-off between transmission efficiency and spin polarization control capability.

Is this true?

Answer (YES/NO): NO